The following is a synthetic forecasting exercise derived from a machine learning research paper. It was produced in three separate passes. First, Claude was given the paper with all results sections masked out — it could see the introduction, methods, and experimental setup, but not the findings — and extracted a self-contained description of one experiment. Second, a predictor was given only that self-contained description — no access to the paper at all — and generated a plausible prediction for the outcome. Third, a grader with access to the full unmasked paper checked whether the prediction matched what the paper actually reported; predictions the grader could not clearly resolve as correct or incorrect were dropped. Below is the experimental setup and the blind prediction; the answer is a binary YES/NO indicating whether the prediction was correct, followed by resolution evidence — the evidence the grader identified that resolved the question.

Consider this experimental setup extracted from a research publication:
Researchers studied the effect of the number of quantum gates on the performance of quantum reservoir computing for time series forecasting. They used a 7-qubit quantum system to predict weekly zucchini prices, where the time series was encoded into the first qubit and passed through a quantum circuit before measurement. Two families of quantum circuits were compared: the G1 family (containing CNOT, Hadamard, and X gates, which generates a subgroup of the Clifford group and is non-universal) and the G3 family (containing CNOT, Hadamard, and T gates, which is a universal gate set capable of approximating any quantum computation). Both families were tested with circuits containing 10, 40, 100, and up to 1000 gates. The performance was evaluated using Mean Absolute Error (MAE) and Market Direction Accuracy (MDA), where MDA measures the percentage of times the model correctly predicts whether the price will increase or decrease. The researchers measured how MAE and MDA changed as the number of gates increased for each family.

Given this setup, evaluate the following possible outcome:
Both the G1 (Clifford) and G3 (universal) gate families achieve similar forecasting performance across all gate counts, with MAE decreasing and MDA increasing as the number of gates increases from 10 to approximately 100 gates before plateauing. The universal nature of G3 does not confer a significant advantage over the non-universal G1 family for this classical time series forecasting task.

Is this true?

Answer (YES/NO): NO